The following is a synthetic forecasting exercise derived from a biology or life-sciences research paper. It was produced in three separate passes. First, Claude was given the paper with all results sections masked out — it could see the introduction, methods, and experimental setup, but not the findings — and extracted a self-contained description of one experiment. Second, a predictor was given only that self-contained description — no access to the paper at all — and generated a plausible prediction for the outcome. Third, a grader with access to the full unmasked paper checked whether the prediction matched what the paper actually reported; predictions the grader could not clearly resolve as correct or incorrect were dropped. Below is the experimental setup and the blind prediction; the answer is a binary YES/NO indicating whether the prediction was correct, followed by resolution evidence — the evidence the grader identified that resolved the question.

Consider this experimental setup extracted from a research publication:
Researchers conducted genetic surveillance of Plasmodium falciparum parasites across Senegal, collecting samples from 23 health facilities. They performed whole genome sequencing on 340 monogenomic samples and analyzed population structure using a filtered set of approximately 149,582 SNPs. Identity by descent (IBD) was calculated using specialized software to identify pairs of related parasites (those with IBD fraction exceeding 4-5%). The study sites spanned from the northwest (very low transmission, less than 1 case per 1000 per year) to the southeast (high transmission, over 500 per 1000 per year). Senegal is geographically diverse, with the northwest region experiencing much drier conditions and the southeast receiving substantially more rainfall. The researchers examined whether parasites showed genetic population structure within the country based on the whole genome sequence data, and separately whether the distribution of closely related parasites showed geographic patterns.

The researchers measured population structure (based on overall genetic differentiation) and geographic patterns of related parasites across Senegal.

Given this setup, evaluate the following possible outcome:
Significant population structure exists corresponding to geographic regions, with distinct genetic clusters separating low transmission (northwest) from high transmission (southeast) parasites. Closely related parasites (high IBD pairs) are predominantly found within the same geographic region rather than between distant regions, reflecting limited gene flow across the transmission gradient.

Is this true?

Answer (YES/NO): NO